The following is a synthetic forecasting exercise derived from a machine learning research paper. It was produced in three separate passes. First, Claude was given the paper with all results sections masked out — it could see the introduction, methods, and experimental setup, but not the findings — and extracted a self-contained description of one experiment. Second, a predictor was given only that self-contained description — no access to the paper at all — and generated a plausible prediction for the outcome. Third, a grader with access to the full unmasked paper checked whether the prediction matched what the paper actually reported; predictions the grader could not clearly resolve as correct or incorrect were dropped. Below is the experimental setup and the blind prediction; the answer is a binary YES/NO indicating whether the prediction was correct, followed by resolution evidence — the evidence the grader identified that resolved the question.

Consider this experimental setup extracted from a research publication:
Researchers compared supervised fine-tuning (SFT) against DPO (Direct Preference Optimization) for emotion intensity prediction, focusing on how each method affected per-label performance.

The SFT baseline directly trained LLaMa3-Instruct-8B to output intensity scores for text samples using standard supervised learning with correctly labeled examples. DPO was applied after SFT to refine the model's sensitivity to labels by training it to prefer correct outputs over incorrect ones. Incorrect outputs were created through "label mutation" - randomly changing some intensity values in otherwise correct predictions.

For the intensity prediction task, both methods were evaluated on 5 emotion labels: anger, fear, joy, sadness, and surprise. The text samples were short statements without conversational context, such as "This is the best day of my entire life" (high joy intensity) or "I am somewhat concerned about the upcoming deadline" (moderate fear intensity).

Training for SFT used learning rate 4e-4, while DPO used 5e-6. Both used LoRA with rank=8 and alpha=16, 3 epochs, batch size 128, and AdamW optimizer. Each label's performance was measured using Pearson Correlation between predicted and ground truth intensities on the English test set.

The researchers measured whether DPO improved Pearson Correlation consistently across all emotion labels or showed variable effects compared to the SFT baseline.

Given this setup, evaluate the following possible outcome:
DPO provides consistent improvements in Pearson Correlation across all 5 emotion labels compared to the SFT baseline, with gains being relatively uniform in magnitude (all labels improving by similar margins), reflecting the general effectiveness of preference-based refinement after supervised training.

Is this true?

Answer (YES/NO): NO